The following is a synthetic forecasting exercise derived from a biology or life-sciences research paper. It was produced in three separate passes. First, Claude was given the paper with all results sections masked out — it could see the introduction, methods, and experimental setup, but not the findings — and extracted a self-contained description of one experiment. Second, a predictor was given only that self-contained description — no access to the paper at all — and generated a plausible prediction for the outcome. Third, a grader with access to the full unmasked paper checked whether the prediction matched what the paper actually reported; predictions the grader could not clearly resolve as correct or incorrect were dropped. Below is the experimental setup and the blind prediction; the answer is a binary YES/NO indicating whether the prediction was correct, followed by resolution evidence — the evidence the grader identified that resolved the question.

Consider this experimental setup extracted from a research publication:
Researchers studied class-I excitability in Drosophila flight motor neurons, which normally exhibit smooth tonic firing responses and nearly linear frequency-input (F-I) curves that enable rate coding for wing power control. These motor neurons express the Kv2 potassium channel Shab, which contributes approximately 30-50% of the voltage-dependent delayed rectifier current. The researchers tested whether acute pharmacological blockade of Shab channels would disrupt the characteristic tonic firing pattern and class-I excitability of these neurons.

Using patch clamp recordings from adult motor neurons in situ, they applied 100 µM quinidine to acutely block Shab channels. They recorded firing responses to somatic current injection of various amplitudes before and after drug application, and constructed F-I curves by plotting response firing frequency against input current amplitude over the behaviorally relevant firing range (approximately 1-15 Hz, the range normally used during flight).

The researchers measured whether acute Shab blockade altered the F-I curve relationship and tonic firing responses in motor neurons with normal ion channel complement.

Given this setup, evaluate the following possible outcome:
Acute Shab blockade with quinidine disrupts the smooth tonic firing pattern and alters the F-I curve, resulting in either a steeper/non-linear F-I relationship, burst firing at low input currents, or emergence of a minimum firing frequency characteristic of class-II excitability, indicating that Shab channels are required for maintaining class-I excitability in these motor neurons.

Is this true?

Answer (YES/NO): NO